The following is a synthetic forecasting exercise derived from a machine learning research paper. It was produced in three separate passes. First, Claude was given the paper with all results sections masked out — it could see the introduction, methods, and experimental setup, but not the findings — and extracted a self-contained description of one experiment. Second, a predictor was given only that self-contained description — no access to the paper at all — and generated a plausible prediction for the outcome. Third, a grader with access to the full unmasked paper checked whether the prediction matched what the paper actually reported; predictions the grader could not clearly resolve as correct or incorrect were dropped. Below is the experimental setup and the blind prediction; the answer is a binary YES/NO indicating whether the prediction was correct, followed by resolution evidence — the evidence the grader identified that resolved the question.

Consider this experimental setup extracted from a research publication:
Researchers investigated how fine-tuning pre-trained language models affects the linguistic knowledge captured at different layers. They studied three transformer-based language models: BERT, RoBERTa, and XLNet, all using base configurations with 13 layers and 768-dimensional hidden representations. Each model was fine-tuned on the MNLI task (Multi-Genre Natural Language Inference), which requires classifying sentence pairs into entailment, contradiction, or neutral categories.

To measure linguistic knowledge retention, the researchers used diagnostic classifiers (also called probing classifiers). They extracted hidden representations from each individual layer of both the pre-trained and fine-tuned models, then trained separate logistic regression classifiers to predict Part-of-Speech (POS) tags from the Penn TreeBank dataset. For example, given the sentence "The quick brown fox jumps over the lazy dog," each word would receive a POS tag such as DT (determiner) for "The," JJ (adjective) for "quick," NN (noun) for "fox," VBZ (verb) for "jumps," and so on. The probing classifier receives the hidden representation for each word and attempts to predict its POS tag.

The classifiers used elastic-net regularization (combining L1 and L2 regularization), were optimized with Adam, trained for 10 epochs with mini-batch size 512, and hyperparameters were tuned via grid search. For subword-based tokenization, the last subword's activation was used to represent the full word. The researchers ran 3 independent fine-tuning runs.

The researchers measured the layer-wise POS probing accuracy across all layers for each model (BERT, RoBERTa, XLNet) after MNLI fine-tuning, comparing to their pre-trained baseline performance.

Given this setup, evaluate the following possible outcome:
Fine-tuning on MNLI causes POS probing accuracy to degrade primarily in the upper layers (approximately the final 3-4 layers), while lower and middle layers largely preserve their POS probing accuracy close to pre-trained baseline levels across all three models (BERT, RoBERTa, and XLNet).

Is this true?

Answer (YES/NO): NO